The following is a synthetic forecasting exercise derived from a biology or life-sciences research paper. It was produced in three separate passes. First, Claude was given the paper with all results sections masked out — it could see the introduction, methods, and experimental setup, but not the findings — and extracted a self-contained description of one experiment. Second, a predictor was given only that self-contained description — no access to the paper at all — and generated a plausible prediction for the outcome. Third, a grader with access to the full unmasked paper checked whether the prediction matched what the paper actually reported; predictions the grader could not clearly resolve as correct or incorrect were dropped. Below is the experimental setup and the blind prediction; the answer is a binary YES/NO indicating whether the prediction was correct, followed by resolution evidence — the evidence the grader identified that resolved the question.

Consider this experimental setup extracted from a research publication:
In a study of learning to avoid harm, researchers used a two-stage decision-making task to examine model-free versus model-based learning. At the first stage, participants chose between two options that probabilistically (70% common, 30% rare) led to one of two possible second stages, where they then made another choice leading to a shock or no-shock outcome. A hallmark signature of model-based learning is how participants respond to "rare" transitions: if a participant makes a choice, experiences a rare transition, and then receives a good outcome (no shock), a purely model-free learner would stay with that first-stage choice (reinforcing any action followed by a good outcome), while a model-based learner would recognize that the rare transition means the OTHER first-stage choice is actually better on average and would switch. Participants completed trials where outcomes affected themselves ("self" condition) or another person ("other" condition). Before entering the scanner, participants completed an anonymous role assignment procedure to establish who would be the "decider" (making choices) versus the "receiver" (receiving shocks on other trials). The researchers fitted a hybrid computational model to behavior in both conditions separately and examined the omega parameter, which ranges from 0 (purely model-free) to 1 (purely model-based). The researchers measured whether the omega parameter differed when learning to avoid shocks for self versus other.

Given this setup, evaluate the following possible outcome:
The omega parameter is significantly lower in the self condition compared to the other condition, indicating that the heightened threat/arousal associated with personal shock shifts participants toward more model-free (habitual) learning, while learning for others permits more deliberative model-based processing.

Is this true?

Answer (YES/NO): NO